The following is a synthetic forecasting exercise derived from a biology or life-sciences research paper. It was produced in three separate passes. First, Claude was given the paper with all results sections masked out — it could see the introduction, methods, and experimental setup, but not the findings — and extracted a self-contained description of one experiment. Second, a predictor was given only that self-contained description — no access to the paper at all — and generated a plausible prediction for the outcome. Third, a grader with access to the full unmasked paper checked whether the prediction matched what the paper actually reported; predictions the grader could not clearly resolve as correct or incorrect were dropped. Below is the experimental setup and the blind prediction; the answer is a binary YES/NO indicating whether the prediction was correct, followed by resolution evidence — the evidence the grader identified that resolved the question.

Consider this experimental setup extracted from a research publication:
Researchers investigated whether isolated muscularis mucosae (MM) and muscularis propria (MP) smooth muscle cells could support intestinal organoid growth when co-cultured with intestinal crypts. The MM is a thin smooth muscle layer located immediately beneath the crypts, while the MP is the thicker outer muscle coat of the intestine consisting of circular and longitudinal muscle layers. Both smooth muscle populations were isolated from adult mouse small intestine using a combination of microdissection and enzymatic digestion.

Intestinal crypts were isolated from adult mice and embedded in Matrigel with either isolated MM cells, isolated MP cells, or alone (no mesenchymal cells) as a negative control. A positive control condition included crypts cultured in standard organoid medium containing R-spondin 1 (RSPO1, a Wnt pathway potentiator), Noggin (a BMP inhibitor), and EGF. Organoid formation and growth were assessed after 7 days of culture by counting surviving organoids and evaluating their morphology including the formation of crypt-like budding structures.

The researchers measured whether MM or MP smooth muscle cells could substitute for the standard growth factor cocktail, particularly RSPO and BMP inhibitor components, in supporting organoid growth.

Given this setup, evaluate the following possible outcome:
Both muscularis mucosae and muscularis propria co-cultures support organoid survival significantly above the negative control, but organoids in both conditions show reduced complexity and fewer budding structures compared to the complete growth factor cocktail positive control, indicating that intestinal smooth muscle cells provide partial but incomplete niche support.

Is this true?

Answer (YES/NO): NO